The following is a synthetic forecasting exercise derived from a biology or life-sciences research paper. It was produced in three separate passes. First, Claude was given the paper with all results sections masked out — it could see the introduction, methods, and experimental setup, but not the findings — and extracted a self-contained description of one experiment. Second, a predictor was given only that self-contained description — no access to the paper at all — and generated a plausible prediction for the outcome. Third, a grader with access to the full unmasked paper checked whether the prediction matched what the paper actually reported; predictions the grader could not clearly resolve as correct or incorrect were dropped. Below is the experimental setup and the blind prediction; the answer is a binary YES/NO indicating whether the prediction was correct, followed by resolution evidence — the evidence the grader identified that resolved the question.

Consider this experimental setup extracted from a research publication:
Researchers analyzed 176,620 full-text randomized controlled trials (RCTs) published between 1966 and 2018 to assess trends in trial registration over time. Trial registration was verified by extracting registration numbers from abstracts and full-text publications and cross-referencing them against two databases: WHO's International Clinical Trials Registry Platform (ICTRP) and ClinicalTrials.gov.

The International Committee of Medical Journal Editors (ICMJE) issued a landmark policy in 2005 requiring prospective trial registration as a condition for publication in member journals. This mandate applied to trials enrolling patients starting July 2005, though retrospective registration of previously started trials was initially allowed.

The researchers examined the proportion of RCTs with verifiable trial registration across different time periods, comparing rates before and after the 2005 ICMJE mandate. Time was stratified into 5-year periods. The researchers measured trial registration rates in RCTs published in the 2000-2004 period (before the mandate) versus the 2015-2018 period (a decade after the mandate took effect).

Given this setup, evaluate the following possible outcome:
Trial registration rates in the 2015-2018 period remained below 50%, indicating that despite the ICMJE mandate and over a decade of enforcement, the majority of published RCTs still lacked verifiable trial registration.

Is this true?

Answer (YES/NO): YES